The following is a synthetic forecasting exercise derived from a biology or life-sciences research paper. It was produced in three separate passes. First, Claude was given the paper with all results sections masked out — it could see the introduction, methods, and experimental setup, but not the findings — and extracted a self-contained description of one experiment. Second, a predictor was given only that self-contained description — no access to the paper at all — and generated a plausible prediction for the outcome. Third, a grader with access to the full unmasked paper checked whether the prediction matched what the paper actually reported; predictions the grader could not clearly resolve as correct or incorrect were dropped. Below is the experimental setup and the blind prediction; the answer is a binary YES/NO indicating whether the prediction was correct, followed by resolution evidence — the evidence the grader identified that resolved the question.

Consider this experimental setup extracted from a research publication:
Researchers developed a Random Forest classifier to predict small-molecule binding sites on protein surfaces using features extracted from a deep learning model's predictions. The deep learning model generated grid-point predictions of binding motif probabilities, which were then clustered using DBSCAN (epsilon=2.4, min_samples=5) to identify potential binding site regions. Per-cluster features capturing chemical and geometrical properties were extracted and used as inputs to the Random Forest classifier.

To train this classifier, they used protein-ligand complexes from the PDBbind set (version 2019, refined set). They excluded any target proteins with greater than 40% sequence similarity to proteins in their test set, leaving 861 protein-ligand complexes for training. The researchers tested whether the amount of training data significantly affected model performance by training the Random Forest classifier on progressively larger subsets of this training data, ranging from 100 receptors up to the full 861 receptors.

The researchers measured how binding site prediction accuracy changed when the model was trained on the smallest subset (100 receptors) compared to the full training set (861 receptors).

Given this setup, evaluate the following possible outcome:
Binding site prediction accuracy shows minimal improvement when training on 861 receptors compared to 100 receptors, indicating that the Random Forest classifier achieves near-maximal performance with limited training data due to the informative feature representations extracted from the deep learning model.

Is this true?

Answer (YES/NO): YES